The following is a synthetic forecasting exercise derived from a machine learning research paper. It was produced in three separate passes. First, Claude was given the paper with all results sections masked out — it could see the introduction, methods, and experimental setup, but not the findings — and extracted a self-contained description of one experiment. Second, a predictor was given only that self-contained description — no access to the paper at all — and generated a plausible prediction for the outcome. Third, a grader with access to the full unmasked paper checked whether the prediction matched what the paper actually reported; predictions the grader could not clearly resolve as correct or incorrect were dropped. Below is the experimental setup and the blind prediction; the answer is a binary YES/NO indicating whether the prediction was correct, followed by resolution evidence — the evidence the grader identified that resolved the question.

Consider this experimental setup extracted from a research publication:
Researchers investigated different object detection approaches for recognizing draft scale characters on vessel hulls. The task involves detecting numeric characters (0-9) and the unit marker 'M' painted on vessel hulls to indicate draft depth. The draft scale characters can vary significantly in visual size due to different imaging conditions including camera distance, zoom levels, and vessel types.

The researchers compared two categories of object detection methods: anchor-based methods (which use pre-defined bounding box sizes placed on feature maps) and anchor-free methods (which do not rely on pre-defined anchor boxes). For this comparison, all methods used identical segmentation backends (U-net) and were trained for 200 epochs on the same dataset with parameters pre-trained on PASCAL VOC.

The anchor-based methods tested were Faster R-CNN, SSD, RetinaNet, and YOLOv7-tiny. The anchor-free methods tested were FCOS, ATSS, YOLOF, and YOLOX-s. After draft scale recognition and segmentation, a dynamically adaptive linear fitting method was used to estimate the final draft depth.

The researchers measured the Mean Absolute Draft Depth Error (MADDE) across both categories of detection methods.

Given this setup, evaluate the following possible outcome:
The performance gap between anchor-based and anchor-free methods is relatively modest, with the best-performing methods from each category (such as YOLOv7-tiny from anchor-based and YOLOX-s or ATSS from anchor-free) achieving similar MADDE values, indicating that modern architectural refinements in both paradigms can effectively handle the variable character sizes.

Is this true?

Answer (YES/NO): NO